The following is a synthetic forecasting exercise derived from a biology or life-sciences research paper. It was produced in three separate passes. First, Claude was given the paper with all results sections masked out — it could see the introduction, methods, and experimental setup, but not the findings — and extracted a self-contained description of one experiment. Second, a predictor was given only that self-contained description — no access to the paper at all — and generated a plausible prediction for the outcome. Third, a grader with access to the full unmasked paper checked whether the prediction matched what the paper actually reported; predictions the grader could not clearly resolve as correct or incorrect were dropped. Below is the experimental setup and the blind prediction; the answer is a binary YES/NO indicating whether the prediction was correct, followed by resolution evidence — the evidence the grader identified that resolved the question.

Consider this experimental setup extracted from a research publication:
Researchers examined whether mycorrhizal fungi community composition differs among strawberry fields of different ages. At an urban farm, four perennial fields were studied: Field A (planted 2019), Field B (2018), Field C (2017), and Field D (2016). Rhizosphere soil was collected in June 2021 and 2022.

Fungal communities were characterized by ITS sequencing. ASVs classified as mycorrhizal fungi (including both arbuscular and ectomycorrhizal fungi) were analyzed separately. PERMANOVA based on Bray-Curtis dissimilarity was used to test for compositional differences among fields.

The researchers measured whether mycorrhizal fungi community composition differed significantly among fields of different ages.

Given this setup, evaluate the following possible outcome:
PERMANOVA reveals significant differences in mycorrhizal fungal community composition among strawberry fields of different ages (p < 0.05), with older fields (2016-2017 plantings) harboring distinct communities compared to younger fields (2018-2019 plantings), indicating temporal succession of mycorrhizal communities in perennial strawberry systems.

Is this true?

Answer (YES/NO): NO